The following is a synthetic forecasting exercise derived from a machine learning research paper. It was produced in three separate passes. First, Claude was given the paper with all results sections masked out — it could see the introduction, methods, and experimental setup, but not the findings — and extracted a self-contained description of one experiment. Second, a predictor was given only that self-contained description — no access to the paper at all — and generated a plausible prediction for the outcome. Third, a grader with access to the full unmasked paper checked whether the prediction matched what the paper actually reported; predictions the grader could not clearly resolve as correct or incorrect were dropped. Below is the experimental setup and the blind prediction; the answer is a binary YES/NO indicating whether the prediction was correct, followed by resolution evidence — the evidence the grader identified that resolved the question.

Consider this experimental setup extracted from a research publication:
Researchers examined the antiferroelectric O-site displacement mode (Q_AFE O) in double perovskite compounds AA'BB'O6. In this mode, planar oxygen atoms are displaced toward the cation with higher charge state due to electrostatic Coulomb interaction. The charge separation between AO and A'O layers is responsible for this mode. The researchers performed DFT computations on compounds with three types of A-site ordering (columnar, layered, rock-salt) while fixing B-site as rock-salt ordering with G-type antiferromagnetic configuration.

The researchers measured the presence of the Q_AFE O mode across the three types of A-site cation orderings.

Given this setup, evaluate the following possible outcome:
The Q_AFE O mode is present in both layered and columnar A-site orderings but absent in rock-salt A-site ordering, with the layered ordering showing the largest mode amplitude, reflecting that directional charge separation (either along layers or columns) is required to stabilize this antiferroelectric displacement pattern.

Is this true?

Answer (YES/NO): NO